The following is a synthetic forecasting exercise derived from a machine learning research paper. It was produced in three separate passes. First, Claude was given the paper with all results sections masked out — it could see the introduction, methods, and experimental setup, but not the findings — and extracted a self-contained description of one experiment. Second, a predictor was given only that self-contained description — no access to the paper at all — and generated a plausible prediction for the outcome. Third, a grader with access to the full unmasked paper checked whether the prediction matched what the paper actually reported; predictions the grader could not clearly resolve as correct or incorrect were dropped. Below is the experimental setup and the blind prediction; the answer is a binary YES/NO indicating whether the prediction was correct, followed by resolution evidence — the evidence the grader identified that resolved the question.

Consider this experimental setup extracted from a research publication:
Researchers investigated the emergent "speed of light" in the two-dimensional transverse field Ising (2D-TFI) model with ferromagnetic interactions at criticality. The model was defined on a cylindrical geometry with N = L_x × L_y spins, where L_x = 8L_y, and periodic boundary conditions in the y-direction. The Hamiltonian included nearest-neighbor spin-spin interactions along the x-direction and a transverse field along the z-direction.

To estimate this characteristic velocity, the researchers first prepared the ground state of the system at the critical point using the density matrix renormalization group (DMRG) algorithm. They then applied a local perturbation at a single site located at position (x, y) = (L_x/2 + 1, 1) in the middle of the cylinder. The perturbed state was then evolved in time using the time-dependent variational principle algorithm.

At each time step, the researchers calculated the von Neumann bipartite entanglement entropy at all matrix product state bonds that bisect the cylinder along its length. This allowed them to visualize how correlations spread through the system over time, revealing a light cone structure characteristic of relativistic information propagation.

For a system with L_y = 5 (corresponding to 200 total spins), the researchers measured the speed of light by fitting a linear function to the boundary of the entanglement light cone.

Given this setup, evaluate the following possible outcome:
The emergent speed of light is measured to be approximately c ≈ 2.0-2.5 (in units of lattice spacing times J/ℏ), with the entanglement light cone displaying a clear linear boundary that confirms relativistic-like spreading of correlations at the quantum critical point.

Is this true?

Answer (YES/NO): NO